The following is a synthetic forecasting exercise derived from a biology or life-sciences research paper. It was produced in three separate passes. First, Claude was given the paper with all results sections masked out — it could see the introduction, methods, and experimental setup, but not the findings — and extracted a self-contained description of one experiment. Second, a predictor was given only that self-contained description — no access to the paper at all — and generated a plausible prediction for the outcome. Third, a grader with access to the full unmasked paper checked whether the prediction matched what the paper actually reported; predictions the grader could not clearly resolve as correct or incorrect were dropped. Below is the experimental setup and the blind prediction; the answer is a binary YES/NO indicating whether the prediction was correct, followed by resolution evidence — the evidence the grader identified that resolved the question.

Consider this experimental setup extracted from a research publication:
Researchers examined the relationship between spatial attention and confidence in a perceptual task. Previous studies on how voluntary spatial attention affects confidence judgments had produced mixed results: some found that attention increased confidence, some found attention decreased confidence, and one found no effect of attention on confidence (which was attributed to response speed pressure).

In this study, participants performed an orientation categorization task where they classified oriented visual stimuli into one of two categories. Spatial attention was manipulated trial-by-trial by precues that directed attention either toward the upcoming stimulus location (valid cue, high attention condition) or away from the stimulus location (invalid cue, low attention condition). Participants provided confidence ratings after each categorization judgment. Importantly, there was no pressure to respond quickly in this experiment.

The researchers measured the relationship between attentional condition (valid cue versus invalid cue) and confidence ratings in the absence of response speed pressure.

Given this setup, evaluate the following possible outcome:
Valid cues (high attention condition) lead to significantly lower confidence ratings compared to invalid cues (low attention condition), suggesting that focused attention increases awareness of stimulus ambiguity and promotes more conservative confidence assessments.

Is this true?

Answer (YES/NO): NO